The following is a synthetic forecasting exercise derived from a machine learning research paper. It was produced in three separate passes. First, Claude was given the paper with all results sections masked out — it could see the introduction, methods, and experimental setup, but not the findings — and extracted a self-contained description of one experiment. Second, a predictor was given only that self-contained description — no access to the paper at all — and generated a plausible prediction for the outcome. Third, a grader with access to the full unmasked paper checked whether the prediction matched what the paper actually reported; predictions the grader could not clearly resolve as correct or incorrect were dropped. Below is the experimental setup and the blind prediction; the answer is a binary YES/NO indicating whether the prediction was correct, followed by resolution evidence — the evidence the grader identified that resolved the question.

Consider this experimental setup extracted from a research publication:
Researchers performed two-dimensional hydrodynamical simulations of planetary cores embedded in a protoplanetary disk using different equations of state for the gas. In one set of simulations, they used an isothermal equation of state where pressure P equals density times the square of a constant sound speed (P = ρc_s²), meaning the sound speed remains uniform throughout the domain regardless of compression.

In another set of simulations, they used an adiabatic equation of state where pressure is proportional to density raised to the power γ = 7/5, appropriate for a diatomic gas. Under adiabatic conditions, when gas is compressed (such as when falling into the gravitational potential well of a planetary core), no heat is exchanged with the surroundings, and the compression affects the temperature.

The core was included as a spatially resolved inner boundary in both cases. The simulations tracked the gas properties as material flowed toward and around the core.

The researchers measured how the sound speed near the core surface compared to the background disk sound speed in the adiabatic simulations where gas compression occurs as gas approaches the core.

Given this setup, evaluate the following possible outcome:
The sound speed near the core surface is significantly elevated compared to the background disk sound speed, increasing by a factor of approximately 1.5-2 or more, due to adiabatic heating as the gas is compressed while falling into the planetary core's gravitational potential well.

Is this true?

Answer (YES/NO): YES